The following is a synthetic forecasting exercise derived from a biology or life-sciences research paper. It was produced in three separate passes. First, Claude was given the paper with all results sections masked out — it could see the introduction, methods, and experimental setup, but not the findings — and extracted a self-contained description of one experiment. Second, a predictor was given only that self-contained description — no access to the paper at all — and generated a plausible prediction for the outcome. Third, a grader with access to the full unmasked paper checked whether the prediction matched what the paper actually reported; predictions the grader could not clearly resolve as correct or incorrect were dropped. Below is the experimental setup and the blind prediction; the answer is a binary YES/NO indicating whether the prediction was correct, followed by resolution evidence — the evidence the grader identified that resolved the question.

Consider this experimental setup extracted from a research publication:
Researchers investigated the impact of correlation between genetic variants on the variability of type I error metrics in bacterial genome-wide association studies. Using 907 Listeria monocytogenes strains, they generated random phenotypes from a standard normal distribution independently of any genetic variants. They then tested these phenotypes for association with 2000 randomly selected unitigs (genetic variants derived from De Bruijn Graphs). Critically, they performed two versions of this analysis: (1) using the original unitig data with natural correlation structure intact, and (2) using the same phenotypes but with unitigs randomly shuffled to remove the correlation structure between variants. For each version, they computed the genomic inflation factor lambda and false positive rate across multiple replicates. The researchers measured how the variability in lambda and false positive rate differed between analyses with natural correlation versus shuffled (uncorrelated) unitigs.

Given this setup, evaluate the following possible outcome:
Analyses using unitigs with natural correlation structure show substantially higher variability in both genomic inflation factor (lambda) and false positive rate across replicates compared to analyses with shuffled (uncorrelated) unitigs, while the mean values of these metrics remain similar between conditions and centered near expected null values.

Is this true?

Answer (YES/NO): YES